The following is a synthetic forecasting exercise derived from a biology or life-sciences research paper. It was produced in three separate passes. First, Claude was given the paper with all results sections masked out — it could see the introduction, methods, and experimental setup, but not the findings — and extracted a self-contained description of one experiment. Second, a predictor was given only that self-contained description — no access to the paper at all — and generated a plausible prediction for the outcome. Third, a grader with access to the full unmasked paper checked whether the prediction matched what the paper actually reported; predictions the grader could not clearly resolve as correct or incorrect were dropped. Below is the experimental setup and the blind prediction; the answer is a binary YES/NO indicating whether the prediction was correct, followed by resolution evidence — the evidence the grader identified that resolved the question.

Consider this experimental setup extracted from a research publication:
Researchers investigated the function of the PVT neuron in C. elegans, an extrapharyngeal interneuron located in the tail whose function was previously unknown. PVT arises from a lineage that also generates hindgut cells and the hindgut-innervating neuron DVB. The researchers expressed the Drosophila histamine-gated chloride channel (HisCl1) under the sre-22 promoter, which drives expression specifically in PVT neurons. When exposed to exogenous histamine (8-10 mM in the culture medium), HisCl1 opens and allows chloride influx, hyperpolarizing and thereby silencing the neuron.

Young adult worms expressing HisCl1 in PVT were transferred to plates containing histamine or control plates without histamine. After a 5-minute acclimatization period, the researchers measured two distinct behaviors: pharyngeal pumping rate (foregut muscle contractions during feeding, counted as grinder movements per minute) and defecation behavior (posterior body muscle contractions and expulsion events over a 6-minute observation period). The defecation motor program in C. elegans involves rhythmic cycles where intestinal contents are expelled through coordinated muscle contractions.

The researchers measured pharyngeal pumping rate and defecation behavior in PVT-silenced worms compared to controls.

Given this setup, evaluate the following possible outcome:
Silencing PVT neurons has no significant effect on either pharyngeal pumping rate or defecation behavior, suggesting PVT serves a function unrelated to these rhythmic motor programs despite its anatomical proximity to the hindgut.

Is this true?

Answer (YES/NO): NO